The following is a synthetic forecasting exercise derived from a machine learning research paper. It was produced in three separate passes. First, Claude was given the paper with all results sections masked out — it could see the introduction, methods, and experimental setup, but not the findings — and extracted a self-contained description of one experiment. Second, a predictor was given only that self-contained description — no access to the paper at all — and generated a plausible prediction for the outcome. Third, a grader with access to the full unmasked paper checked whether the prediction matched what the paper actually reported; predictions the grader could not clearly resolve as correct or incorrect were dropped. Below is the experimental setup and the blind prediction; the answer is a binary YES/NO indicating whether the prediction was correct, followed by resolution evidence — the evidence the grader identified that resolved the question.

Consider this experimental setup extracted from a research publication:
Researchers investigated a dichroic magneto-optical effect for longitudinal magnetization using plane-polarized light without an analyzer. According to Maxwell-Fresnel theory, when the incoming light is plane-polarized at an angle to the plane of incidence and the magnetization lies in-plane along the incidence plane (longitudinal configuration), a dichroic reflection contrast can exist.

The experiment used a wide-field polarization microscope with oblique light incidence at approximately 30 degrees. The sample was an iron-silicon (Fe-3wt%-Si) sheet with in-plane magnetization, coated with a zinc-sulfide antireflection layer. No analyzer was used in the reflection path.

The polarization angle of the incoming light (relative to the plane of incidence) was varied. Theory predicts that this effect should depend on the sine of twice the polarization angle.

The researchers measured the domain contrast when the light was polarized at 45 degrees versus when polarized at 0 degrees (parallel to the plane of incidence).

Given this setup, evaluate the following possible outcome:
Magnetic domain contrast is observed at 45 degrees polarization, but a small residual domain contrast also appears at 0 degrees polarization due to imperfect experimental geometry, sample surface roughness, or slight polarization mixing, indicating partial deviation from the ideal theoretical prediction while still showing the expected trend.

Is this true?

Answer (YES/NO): NO